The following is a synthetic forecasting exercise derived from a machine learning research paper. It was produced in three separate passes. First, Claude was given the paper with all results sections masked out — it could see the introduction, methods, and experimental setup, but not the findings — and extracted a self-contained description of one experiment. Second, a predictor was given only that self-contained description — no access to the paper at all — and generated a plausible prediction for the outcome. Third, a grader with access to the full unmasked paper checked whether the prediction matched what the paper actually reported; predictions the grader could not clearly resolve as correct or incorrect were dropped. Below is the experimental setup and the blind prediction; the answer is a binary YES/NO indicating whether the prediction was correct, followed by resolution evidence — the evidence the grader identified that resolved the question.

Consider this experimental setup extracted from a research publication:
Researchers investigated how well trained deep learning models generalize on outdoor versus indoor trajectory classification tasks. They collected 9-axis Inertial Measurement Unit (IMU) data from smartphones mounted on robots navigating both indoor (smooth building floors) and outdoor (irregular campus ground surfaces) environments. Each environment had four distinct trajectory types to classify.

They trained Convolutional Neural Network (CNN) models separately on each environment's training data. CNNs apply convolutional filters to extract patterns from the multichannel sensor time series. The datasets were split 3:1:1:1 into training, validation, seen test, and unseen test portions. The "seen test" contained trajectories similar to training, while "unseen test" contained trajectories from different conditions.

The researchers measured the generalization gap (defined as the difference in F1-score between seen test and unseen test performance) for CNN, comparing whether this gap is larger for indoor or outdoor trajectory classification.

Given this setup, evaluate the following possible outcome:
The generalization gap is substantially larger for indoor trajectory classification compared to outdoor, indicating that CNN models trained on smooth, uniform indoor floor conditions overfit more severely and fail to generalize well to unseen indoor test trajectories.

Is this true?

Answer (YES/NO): YES